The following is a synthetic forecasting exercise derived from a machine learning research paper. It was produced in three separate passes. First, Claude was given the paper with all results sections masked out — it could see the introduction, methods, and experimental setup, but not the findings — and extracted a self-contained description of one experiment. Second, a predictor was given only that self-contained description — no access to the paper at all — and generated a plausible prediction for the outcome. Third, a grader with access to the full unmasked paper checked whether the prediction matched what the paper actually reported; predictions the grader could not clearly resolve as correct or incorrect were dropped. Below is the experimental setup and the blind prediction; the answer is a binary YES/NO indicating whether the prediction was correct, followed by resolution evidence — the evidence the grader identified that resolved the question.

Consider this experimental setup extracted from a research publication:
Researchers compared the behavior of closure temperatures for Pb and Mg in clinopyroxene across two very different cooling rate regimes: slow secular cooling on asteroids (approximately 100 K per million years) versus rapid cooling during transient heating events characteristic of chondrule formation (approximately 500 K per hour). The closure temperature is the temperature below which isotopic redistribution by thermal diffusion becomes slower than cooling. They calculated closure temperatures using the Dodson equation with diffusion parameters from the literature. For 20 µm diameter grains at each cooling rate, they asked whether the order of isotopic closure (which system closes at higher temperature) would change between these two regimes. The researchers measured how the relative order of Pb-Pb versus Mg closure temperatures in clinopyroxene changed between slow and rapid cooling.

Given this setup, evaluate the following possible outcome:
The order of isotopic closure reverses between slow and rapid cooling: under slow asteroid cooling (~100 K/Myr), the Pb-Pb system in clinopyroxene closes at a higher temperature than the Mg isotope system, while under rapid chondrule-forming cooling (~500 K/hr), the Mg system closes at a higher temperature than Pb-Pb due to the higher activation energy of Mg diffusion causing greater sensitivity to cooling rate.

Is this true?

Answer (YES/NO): NO